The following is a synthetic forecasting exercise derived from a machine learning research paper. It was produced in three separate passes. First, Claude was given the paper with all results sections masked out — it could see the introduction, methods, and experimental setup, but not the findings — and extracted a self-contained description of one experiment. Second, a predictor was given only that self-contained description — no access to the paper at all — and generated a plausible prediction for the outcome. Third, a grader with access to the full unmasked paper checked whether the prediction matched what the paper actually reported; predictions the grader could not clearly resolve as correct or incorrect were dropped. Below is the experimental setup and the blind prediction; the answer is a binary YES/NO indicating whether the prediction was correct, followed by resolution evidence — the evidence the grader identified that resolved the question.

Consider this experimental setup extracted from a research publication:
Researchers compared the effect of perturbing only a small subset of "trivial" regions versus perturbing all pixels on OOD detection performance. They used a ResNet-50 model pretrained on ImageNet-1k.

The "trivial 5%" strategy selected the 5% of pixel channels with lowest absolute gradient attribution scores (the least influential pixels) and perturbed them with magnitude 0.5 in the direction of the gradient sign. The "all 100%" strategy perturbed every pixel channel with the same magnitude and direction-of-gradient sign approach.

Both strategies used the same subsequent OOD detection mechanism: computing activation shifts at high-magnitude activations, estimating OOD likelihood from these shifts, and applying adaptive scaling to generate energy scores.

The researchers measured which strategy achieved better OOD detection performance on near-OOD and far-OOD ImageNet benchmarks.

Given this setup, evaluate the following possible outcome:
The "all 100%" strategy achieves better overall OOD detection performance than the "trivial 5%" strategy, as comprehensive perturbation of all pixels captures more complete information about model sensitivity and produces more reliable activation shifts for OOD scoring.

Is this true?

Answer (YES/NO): NO